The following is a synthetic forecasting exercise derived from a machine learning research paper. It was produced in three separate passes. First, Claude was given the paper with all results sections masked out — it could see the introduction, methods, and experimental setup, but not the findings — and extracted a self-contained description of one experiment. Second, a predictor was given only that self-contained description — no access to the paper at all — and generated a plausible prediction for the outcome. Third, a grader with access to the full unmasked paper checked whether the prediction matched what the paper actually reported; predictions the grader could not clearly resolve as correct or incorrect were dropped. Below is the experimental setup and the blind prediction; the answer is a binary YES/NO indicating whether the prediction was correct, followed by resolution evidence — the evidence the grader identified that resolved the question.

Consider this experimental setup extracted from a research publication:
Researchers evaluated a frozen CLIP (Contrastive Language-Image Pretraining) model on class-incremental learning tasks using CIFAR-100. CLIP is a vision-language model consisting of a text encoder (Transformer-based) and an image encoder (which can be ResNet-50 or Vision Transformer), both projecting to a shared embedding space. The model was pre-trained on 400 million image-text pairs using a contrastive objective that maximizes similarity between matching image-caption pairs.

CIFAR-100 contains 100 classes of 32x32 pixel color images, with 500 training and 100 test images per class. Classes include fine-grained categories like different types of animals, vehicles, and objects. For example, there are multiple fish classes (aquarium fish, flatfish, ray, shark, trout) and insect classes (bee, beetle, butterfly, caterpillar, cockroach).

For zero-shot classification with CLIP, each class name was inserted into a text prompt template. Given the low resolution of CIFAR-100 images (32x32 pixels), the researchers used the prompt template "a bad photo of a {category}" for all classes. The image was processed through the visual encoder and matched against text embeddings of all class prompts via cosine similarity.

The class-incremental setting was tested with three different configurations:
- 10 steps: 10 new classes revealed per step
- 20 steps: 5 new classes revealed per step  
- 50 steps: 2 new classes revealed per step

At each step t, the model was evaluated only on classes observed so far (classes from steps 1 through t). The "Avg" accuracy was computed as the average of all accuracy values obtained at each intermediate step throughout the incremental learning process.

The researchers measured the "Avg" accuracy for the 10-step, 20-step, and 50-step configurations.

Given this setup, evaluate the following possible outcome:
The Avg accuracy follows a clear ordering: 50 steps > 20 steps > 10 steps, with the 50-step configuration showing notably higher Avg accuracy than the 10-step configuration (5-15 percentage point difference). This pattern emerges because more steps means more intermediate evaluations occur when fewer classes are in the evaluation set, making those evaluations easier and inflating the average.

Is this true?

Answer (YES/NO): NO